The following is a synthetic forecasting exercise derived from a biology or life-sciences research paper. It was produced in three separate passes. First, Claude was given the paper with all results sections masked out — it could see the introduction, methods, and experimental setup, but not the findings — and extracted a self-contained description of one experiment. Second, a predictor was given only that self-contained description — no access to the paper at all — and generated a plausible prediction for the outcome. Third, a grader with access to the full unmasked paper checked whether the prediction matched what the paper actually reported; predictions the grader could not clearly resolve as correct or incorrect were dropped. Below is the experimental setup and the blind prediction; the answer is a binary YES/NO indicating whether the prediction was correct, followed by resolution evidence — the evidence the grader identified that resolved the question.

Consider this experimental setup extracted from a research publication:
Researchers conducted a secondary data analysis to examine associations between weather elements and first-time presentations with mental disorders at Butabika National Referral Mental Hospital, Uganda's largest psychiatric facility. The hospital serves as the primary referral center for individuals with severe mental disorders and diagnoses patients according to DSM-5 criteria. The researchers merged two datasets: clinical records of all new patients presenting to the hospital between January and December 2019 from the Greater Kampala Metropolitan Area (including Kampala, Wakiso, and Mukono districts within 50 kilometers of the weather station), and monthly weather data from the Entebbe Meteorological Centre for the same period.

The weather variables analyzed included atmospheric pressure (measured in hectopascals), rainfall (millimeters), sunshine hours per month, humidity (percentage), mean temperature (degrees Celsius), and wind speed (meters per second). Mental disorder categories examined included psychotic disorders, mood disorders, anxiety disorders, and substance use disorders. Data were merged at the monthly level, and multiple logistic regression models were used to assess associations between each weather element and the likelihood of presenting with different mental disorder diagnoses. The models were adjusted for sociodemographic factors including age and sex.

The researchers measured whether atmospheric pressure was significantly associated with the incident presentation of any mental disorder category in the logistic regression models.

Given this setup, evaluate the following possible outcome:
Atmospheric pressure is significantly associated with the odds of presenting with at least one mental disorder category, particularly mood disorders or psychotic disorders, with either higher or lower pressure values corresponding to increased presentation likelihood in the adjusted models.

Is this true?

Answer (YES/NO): NO